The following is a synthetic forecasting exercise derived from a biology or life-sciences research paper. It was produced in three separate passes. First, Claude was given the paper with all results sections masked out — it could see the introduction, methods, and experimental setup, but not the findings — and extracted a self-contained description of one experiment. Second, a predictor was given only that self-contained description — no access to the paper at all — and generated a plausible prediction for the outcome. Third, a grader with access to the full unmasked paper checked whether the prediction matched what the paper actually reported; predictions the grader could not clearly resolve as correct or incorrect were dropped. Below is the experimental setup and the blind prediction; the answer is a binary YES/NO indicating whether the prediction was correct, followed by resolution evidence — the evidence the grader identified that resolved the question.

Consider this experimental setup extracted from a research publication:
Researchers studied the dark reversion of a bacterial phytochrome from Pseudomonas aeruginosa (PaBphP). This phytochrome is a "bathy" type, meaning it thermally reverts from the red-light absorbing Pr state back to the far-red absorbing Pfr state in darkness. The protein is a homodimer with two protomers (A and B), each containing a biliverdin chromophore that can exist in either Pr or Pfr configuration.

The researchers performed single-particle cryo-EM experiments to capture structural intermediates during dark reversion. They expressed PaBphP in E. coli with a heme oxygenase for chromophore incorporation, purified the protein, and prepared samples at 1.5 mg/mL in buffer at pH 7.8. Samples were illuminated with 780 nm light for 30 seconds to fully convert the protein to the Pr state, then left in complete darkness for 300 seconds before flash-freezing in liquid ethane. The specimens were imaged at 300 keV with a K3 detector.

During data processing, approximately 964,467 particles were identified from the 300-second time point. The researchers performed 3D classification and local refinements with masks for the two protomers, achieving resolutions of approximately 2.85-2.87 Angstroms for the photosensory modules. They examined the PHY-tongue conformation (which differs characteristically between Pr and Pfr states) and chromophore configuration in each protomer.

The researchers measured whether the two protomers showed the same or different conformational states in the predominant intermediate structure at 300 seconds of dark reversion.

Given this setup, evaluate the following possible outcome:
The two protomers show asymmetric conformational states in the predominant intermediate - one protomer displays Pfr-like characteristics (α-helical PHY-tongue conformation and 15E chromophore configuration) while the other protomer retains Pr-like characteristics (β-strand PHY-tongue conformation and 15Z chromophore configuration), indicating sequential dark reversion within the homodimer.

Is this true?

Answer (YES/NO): YES